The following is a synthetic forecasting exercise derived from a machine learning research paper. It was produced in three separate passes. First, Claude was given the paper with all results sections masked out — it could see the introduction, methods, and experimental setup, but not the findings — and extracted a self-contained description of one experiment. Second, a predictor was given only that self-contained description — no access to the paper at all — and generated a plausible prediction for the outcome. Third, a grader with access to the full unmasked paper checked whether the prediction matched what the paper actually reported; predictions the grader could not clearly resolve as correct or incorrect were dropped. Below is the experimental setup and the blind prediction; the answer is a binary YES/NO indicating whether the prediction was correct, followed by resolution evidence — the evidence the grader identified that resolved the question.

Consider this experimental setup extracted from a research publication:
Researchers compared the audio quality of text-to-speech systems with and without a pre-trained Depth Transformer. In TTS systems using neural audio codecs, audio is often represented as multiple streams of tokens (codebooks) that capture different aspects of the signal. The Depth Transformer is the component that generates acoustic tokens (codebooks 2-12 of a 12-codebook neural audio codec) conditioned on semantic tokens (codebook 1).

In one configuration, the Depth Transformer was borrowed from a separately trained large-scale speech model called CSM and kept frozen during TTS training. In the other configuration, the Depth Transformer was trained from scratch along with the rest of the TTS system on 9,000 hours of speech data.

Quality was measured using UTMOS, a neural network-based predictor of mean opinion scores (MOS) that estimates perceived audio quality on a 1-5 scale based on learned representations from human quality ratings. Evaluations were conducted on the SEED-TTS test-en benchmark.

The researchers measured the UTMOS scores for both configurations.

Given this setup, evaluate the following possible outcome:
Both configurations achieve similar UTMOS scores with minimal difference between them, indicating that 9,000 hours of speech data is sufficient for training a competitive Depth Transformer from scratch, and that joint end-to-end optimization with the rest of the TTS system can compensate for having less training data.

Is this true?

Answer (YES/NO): NO